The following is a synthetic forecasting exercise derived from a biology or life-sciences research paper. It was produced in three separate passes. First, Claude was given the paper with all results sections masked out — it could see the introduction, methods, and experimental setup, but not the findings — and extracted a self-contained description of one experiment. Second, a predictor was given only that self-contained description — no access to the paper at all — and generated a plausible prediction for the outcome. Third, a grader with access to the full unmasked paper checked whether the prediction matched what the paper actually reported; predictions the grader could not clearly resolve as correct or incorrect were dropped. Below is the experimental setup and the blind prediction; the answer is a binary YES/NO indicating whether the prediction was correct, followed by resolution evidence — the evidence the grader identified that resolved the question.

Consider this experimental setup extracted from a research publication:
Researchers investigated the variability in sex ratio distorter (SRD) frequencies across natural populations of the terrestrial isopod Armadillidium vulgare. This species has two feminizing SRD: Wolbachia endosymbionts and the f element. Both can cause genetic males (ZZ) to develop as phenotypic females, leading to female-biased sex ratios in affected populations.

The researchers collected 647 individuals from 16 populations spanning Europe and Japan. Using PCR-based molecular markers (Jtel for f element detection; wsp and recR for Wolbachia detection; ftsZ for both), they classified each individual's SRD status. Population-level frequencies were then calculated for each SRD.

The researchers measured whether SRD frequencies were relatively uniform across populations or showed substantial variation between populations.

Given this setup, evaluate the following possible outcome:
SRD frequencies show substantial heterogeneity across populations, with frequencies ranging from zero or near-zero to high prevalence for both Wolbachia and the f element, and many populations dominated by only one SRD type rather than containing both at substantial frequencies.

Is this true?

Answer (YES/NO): YES